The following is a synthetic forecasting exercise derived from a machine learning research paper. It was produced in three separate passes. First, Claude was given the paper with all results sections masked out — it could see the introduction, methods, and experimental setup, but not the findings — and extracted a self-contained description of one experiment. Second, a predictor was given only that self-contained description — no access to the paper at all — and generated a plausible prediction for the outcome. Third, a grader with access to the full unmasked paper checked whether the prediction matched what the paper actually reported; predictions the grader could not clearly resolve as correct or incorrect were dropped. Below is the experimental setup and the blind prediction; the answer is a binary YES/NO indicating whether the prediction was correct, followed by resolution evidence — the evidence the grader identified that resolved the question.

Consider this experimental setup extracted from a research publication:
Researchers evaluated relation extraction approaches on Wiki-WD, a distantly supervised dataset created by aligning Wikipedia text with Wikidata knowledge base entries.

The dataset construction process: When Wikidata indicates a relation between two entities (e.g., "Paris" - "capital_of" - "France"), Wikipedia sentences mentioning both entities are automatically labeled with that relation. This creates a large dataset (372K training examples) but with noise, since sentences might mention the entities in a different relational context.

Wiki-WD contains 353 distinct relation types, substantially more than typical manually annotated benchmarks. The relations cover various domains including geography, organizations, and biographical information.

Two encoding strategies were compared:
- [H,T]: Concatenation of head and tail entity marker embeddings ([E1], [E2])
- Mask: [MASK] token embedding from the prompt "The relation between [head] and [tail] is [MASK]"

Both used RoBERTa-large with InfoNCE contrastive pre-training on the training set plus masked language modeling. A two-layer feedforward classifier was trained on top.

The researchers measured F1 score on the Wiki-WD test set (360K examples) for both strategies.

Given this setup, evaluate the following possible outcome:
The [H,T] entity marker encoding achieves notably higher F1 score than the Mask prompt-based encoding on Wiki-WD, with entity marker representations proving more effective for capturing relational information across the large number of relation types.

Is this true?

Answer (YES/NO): YES